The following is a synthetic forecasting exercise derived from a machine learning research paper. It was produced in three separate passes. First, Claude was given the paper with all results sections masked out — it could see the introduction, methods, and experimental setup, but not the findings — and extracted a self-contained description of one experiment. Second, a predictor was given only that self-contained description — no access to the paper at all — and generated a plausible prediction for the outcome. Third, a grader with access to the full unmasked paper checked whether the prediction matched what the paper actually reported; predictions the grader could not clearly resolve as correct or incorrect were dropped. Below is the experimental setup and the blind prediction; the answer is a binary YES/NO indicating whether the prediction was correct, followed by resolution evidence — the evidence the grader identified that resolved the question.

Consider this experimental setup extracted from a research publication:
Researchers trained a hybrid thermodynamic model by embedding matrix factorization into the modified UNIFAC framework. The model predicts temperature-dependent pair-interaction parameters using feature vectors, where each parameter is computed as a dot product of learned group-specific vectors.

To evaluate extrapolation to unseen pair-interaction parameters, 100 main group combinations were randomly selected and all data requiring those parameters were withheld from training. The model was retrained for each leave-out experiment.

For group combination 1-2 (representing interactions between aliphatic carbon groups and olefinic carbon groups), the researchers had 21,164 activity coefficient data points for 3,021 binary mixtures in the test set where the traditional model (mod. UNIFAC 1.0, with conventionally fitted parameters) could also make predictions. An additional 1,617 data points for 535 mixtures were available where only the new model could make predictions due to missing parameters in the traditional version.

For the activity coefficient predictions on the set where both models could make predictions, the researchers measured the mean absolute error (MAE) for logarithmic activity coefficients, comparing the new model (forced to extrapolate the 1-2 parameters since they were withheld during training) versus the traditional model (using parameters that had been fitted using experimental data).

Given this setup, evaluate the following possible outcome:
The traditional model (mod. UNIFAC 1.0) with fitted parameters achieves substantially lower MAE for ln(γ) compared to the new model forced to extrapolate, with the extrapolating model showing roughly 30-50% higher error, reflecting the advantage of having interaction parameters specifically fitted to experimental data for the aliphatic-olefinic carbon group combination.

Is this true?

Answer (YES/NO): NO